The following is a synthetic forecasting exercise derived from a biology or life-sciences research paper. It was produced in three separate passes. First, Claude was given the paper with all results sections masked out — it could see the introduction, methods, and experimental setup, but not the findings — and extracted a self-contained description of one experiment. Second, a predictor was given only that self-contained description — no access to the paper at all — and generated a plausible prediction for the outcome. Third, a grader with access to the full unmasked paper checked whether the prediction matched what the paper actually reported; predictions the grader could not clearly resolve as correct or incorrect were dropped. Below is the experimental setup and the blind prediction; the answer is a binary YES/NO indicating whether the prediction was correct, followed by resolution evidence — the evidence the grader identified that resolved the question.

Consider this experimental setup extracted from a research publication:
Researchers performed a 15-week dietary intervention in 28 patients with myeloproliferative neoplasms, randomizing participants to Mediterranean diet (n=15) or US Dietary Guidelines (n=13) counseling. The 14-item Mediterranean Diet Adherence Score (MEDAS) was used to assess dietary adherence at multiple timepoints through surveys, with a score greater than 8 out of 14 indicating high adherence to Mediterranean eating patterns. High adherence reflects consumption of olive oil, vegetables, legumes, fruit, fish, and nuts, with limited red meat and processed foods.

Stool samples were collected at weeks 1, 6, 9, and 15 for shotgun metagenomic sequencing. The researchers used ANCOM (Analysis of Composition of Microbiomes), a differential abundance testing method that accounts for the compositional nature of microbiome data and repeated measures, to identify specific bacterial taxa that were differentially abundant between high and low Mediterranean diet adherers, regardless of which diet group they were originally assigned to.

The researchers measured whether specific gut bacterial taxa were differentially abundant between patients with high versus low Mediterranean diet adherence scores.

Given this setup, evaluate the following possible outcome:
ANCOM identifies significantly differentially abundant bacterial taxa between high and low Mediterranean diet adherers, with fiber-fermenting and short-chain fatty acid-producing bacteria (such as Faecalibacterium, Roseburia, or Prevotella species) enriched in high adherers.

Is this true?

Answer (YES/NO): NO